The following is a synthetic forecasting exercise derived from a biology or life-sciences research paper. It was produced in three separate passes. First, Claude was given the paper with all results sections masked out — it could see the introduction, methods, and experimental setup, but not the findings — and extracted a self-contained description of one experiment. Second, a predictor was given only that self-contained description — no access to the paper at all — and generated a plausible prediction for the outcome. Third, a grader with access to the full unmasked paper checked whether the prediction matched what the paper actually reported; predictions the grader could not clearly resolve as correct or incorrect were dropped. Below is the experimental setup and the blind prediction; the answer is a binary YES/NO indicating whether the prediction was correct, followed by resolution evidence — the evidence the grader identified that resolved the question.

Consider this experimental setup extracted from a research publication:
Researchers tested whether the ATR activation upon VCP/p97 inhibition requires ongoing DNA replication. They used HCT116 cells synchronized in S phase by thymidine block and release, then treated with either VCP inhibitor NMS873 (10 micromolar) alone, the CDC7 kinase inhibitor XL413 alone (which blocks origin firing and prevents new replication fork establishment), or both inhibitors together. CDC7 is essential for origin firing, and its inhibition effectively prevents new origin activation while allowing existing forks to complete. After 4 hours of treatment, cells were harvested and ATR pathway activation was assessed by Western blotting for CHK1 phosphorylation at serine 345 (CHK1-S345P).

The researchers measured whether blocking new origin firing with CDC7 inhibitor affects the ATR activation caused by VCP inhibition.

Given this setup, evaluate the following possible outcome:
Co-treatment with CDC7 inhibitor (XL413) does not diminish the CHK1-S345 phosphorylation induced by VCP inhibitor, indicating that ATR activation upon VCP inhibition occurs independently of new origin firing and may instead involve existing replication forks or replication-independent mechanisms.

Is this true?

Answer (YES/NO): NO